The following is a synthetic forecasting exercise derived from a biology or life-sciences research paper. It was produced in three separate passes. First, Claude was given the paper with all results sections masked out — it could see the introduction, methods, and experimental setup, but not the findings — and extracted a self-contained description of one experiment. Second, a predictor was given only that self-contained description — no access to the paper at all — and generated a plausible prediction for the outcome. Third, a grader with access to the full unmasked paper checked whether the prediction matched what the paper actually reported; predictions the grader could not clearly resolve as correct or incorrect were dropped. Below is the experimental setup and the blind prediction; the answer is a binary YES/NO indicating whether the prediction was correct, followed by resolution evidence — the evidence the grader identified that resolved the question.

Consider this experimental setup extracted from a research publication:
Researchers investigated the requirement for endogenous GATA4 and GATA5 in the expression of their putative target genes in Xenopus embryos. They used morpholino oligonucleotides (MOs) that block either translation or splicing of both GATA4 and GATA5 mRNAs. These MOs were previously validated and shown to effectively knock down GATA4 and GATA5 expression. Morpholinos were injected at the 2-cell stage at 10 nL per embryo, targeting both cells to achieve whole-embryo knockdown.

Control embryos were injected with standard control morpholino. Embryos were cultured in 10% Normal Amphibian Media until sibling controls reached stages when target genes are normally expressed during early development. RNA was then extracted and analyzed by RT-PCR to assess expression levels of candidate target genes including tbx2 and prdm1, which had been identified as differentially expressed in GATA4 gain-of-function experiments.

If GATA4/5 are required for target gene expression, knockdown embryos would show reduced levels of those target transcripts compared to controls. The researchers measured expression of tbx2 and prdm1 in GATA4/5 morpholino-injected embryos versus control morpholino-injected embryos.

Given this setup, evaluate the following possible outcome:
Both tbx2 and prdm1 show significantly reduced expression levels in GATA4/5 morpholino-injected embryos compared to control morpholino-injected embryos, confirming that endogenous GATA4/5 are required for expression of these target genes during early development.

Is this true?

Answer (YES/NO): NO